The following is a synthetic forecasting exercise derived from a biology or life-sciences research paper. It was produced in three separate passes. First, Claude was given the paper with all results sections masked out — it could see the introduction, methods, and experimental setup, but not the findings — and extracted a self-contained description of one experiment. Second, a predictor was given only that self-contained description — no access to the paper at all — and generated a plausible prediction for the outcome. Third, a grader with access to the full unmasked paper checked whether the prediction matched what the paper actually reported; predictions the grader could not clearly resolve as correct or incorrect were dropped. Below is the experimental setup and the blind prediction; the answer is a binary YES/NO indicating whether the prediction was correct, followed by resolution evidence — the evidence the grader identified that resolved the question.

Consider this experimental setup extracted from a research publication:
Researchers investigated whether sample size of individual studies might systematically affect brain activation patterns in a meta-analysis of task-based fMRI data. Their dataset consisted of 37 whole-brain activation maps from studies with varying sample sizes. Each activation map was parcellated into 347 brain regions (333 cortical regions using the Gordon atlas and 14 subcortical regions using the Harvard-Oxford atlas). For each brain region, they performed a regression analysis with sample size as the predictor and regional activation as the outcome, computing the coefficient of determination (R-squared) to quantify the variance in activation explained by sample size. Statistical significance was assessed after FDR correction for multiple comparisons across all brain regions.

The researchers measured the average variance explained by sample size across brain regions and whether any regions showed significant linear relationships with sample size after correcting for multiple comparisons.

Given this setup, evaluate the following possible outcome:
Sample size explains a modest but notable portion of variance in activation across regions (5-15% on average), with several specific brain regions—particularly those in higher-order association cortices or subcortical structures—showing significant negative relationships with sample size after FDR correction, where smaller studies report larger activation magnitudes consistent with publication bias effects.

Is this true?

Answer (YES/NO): NO